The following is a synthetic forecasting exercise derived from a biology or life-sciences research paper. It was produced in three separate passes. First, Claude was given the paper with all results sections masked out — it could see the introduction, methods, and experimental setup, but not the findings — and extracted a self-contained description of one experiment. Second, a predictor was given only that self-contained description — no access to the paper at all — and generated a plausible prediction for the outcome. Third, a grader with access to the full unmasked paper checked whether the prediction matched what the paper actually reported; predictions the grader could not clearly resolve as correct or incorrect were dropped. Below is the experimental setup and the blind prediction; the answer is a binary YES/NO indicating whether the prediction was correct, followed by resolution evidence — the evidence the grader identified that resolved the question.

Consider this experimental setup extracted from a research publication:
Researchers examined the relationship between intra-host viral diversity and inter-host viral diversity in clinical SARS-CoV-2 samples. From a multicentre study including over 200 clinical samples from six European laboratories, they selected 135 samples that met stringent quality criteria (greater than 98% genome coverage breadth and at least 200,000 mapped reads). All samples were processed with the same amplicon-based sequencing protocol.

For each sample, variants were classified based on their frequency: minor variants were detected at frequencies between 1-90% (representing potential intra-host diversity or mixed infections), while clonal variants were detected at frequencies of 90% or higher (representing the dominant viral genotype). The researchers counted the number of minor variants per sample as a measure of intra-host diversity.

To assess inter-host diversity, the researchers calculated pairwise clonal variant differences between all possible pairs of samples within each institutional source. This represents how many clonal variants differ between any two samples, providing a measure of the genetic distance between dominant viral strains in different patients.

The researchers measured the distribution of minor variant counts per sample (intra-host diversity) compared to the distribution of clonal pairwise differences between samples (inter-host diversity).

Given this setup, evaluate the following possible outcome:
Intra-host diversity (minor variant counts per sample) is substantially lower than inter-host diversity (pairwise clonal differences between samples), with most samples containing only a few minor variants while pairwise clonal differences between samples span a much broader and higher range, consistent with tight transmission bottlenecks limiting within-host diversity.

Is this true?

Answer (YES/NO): YES